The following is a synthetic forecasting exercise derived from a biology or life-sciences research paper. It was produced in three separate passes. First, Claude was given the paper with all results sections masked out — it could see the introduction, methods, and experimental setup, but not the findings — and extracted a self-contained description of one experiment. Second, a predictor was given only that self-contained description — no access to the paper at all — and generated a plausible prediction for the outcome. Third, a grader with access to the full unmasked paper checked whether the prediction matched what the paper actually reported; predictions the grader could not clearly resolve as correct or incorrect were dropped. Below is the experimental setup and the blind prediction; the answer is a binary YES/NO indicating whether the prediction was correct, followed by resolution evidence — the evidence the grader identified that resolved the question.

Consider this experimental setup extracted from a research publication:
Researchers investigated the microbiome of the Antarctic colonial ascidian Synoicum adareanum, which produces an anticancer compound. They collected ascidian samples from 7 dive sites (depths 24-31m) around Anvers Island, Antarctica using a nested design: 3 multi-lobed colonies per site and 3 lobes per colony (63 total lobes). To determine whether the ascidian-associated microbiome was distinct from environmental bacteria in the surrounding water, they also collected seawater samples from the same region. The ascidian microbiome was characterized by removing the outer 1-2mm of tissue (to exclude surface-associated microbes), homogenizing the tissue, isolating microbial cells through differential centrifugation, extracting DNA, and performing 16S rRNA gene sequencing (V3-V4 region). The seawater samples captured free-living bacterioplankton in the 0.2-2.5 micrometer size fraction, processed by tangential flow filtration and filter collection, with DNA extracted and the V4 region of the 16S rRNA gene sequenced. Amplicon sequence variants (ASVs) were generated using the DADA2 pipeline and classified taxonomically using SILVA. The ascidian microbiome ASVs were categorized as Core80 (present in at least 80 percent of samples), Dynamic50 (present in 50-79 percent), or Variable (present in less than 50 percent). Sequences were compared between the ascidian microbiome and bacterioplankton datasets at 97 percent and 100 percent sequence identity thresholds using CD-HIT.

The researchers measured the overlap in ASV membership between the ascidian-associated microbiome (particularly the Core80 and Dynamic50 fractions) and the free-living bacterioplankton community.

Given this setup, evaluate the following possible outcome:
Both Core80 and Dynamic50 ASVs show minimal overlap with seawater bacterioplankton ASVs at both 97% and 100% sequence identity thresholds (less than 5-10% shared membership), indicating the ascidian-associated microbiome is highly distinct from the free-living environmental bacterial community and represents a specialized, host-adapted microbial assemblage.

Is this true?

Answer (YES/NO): NO